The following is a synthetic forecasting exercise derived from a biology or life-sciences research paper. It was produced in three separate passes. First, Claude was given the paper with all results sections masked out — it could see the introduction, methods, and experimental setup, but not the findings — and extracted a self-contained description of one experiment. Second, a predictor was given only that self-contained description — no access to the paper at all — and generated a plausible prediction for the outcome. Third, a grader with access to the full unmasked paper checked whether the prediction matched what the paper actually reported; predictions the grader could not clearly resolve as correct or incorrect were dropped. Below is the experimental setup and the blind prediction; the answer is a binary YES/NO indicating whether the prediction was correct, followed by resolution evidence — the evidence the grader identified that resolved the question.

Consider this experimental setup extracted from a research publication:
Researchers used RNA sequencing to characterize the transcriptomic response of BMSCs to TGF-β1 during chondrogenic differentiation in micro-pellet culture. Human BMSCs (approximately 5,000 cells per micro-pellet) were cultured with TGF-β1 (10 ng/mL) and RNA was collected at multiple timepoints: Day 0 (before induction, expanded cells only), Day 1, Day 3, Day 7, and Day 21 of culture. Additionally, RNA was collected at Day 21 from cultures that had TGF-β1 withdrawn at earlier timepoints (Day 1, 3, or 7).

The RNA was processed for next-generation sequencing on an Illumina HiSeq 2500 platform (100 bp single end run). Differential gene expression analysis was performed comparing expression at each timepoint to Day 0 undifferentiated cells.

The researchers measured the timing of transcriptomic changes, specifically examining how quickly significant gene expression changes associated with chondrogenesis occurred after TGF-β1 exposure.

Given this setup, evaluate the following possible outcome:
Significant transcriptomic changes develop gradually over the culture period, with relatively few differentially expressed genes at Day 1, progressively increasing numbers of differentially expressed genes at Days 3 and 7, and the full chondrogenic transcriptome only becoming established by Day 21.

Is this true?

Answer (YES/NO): NO